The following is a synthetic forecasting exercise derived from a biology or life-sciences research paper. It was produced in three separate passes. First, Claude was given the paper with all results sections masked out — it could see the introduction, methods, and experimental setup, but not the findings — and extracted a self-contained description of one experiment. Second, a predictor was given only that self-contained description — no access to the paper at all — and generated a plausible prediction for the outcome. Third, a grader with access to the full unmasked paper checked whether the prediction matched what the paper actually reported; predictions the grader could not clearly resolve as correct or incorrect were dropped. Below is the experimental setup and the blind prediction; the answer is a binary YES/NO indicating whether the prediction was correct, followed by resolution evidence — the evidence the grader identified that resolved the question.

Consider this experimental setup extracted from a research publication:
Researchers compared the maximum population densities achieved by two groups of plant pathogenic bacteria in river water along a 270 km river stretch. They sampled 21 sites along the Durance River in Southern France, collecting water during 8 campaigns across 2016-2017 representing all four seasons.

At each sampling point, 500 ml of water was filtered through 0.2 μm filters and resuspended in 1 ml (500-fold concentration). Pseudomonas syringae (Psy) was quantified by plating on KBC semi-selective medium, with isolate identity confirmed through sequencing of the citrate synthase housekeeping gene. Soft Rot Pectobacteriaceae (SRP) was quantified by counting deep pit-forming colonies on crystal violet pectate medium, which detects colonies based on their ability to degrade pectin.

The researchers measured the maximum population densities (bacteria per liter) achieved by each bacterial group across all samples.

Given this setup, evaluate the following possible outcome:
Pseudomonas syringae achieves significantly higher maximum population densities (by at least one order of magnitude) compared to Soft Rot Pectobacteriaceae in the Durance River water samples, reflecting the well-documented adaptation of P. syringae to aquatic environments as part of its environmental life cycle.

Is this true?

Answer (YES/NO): NO